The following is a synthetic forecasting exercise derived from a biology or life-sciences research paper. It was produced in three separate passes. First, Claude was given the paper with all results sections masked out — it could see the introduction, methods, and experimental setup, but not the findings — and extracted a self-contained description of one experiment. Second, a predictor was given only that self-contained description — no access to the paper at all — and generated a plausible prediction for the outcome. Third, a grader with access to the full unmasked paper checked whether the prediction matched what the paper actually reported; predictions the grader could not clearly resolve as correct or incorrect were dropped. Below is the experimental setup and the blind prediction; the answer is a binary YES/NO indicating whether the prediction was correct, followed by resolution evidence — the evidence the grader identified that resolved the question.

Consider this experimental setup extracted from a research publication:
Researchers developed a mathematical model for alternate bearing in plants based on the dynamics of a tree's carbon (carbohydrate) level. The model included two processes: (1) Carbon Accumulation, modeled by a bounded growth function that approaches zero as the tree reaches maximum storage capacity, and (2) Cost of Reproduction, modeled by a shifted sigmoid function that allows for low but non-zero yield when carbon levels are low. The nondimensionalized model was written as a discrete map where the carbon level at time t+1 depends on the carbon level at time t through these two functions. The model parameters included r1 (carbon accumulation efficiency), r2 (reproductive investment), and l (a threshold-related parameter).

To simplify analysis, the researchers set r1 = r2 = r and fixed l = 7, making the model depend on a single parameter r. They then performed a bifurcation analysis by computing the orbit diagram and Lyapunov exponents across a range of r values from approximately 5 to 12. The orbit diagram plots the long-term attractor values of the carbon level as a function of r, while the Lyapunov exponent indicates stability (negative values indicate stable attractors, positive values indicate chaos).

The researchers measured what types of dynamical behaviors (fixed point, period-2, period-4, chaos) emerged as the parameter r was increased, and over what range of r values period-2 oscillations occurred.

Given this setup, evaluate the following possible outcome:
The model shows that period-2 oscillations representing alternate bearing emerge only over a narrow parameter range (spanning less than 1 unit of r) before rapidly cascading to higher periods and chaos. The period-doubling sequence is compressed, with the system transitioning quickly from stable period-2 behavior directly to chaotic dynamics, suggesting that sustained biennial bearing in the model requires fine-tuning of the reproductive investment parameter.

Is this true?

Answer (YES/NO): NO